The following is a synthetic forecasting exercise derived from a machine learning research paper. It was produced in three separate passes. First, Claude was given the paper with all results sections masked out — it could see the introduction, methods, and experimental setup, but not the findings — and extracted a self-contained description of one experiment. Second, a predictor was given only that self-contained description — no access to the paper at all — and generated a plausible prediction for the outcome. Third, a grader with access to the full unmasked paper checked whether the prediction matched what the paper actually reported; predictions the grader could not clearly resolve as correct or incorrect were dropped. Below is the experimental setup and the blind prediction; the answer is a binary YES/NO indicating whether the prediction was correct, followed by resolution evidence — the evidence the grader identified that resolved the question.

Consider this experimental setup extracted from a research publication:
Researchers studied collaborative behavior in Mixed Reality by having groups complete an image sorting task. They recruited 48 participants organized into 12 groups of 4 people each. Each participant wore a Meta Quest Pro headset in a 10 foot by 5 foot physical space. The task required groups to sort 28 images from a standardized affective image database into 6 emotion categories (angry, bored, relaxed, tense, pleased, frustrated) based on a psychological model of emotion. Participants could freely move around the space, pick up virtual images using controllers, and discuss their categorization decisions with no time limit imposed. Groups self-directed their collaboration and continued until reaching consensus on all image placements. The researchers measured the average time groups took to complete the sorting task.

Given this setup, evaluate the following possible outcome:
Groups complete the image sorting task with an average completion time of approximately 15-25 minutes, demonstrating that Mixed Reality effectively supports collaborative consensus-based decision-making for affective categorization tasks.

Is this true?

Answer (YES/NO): NO